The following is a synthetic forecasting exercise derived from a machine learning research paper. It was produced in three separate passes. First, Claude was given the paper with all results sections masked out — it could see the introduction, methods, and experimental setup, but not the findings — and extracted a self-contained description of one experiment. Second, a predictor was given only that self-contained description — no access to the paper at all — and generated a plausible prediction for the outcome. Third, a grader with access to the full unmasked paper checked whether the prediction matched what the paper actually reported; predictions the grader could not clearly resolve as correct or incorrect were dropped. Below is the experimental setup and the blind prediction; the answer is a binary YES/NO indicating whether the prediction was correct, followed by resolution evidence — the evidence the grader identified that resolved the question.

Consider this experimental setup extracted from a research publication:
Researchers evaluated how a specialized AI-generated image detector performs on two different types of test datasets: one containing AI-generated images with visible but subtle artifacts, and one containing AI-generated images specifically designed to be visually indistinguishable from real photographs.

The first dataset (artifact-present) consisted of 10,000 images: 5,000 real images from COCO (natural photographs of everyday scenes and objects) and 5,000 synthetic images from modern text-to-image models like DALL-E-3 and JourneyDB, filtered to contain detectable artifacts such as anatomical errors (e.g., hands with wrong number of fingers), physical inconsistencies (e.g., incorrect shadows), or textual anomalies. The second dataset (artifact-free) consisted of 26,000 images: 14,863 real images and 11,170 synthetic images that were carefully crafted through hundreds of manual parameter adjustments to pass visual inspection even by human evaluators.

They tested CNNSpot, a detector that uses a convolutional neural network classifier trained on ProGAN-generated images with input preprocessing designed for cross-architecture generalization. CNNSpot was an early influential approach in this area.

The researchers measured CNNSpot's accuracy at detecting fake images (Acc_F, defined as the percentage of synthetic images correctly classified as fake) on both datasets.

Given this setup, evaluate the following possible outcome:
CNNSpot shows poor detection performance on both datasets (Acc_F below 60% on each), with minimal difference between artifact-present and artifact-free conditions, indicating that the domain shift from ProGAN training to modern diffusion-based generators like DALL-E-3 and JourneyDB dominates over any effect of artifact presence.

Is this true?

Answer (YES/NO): YES